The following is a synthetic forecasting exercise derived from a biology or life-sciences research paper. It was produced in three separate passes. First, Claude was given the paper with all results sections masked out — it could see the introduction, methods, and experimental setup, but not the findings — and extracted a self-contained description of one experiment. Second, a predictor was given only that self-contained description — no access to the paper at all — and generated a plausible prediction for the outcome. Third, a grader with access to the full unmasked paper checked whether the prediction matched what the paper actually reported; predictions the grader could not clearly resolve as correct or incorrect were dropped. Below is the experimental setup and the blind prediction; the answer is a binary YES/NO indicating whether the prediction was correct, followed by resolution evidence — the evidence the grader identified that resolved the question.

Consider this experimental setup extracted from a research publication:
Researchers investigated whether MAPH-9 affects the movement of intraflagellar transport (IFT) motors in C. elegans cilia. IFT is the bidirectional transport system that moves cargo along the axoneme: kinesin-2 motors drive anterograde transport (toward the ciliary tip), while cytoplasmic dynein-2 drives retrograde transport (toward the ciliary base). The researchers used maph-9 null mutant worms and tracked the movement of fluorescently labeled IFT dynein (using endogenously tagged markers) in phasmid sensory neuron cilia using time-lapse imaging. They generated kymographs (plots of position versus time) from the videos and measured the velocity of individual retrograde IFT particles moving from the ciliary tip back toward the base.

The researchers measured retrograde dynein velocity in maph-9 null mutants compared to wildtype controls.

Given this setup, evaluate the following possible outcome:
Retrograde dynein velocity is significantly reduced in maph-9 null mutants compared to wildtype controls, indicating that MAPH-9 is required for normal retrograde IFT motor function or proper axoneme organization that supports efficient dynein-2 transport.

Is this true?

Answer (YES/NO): NO